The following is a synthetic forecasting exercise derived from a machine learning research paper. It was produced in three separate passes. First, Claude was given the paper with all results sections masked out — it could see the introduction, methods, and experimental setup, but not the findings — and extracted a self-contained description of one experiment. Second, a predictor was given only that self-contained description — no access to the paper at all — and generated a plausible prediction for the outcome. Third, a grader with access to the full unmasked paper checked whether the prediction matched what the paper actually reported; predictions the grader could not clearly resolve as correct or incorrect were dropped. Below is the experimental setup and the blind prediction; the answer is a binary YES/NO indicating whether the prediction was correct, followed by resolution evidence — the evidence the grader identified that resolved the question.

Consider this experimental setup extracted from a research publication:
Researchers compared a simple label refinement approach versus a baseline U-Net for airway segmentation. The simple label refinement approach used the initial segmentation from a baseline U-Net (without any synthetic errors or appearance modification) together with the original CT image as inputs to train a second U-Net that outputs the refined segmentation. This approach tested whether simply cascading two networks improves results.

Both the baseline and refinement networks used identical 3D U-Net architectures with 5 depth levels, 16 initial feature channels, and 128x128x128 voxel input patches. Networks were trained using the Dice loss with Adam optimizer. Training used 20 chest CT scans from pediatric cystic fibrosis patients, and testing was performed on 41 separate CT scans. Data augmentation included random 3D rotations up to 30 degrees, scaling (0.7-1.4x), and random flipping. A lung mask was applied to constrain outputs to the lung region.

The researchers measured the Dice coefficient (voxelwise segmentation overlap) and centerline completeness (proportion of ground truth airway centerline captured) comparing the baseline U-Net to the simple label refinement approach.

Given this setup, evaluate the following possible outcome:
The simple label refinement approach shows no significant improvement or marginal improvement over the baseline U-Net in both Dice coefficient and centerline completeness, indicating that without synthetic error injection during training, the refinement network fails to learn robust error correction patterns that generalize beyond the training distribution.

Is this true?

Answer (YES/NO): NO